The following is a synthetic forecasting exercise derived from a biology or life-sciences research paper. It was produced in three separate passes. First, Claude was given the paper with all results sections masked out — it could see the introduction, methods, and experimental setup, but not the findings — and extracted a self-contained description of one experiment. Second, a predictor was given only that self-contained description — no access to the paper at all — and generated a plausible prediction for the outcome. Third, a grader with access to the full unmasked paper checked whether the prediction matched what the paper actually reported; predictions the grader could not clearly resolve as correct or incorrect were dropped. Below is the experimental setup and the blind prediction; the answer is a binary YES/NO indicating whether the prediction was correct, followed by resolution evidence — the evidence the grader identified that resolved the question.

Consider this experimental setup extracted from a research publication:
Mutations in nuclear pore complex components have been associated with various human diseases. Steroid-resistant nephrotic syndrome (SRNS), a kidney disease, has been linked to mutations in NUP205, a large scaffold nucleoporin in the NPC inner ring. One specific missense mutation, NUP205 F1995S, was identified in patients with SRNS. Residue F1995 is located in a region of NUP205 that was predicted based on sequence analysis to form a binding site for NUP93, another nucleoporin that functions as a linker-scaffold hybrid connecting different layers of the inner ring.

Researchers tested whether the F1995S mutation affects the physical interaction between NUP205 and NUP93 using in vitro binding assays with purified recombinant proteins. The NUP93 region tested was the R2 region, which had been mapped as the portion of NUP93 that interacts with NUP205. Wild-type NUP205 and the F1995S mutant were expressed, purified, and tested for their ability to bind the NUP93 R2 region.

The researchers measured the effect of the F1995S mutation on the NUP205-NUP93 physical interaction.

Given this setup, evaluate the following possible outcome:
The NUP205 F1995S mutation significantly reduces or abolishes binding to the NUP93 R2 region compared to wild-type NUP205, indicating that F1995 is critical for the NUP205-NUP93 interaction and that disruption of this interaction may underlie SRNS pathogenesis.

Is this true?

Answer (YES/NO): YES